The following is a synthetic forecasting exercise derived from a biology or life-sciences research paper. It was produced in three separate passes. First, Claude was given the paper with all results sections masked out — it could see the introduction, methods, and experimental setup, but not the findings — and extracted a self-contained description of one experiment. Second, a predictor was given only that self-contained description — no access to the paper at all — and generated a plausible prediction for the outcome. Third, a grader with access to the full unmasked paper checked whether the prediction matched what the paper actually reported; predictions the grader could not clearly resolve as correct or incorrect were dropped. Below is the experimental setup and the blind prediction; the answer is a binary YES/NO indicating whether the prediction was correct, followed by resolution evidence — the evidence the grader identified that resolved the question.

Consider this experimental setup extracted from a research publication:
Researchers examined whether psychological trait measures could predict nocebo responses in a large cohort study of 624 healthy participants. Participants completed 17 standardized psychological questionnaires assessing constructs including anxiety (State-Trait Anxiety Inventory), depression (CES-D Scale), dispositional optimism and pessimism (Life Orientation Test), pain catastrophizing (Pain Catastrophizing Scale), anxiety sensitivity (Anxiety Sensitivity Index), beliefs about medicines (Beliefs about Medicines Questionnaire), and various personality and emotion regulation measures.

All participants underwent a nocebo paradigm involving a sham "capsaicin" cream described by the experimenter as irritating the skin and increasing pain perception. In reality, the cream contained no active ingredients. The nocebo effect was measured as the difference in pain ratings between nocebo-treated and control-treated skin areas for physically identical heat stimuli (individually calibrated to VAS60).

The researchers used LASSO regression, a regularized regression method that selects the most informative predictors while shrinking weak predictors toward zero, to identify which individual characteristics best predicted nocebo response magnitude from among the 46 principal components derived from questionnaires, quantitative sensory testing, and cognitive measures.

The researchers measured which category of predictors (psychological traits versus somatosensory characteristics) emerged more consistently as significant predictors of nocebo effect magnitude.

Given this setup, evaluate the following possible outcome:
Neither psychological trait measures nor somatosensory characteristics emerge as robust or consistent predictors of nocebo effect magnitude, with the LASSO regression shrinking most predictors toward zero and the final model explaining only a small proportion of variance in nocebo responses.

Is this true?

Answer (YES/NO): NO